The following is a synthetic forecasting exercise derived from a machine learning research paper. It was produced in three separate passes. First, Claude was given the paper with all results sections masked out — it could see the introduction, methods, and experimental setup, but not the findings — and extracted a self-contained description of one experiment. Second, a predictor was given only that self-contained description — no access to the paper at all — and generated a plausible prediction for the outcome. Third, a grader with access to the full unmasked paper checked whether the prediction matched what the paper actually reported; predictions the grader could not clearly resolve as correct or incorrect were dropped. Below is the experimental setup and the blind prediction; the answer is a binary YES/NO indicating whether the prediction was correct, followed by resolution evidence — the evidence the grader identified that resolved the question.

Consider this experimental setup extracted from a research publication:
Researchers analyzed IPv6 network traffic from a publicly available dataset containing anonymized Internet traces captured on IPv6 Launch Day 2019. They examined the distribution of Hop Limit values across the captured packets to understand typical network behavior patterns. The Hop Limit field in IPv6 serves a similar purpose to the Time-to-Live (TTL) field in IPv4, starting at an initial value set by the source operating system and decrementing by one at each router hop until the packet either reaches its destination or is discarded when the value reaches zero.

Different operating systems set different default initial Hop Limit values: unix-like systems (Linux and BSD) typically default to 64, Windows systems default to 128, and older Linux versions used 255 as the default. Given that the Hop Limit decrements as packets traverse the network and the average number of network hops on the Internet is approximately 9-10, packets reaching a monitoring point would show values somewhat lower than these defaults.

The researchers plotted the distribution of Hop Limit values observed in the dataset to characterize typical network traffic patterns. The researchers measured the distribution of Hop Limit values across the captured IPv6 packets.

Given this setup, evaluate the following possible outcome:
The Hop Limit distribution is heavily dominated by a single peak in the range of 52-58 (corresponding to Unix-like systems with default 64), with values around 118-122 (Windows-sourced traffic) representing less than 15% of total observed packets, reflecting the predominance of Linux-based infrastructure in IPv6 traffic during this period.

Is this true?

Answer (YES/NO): NO